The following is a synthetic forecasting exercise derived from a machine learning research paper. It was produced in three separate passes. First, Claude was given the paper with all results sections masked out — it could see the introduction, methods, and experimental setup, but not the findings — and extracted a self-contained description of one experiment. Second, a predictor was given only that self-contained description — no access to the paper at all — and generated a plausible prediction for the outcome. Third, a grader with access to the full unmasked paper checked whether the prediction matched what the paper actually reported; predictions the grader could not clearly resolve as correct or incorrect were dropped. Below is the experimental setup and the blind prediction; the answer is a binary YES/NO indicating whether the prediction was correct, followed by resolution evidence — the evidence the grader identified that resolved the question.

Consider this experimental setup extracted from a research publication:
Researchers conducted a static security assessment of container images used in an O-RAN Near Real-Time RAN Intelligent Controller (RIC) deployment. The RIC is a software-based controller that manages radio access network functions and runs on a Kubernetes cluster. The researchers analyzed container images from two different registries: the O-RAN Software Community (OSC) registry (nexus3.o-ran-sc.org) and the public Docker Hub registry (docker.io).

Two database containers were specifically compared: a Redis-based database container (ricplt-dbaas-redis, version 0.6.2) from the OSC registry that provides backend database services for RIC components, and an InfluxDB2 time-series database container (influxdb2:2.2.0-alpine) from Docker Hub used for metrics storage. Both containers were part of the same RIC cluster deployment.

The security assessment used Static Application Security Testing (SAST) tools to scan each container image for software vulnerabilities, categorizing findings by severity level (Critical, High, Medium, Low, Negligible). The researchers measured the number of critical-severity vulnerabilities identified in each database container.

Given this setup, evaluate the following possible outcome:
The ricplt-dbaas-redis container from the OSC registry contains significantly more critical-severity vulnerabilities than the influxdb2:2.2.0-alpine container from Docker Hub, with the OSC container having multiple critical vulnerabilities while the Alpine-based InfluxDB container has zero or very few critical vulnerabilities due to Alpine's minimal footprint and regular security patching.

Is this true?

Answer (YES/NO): NO